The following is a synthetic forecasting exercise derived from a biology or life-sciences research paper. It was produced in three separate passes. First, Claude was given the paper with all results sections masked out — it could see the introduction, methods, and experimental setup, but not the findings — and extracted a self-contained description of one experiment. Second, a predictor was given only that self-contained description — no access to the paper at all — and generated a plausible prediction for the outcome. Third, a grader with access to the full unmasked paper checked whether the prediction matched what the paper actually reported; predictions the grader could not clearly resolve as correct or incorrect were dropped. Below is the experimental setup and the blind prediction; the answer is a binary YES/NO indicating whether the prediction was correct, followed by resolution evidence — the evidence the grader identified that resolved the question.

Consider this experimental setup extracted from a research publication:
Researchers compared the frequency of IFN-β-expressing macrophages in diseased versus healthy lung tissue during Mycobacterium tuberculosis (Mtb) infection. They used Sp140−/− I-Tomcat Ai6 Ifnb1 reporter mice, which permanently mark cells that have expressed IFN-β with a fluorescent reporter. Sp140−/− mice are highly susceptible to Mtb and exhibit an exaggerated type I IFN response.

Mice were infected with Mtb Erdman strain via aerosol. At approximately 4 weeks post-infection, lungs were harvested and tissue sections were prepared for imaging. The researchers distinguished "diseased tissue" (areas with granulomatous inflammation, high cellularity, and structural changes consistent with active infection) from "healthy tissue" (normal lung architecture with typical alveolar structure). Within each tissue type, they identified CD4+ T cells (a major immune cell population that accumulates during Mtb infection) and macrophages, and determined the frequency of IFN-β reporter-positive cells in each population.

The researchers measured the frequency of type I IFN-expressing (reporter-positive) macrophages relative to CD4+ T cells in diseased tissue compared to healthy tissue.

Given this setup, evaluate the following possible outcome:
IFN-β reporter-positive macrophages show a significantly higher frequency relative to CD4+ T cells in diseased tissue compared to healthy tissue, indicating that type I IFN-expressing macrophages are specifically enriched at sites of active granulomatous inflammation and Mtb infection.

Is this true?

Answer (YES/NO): YES